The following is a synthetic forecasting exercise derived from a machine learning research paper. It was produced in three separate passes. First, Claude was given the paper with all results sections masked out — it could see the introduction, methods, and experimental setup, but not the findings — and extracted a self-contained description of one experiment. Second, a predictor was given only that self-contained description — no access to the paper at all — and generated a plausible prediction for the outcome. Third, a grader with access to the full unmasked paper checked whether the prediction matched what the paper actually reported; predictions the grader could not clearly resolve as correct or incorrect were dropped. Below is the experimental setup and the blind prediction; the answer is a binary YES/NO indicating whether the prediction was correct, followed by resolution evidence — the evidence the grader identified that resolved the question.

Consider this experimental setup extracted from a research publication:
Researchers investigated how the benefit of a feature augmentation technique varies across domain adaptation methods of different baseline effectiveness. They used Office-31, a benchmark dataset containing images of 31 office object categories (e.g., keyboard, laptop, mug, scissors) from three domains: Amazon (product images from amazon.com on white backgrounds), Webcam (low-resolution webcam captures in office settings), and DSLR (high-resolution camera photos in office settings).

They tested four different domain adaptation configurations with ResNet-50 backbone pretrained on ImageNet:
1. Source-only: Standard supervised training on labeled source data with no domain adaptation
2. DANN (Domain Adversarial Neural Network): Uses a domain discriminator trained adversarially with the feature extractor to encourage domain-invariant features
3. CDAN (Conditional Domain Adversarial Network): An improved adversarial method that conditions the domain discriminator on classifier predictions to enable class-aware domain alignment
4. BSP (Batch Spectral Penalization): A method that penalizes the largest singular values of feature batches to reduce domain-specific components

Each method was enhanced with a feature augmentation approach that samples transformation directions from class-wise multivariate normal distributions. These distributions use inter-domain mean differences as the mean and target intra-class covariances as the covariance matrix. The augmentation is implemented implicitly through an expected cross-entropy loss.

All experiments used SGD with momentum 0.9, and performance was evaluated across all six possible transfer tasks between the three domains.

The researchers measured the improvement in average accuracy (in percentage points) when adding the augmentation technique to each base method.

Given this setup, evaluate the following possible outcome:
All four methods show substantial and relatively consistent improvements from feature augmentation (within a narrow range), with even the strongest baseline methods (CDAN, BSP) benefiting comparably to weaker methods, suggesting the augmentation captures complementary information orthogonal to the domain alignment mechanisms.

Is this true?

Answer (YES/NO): NO